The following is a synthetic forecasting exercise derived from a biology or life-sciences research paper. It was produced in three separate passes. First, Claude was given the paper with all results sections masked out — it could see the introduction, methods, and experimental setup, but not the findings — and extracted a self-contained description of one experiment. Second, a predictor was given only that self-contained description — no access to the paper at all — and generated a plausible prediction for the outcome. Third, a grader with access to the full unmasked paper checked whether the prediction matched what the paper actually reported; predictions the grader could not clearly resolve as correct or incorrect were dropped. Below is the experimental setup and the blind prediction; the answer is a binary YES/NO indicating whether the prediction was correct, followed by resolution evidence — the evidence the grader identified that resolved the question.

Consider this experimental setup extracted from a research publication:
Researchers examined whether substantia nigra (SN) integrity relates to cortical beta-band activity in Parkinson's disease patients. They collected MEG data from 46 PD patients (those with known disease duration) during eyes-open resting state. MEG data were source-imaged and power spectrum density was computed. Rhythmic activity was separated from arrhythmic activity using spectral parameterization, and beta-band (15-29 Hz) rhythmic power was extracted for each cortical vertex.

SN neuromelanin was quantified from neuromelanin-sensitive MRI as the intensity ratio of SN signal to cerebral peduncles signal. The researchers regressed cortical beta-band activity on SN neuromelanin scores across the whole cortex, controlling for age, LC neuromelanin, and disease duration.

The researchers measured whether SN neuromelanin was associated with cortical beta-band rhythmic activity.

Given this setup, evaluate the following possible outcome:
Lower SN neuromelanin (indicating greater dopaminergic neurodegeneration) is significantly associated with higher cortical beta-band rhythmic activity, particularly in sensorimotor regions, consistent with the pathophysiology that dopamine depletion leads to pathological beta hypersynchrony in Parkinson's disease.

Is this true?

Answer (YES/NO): NO